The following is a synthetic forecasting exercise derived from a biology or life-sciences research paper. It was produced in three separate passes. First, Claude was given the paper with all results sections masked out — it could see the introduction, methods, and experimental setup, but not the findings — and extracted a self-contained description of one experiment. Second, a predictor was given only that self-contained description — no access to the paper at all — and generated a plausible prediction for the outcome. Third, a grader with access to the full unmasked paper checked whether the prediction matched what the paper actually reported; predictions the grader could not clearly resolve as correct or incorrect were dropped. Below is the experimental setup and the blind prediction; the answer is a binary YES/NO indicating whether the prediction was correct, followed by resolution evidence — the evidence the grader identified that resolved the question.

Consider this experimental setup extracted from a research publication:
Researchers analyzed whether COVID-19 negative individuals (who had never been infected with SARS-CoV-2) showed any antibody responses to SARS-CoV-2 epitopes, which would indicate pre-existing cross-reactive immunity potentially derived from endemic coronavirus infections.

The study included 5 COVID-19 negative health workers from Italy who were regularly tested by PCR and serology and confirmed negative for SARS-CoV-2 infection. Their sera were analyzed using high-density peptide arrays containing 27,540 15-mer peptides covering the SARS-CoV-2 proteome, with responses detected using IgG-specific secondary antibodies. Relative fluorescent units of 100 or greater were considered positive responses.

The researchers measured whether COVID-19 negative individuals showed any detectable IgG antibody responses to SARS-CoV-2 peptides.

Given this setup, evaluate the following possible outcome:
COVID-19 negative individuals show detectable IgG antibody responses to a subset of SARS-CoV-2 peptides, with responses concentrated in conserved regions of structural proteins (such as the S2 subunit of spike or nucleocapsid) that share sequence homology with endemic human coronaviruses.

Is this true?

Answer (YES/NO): NO